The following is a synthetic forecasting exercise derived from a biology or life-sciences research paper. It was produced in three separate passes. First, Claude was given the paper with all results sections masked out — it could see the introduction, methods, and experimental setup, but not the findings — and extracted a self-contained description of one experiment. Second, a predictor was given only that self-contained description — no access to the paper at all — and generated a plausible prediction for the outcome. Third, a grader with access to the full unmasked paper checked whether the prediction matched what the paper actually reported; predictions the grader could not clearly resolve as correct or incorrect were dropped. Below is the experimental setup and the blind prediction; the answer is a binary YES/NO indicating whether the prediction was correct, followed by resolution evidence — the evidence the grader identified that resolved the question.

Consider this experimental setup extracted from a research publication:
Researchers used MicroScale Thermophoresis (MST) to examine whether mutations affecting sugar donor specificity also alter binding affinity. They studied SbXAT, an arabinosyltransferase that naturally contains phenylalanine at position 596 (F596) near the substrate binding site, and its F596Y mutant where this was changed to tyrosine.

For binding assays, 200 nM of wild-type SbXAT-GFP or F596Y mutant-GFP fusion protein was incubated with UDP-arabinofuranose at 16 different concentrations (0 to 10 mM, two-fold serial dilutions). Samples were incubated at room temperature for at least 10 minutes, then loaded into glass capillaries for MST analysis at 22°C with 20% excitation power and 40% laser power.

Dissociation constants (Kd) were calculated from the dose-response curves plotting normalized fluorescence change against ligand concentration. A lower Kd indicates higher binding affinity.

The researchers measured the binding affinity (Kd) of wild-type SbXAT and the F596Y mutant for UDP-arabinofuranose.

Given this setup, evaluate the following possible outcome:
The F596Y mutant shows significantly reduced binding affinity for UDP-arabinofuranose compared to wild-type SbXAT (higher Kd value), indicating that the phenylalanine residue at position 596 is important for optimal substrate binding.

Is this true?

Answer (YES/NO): YES